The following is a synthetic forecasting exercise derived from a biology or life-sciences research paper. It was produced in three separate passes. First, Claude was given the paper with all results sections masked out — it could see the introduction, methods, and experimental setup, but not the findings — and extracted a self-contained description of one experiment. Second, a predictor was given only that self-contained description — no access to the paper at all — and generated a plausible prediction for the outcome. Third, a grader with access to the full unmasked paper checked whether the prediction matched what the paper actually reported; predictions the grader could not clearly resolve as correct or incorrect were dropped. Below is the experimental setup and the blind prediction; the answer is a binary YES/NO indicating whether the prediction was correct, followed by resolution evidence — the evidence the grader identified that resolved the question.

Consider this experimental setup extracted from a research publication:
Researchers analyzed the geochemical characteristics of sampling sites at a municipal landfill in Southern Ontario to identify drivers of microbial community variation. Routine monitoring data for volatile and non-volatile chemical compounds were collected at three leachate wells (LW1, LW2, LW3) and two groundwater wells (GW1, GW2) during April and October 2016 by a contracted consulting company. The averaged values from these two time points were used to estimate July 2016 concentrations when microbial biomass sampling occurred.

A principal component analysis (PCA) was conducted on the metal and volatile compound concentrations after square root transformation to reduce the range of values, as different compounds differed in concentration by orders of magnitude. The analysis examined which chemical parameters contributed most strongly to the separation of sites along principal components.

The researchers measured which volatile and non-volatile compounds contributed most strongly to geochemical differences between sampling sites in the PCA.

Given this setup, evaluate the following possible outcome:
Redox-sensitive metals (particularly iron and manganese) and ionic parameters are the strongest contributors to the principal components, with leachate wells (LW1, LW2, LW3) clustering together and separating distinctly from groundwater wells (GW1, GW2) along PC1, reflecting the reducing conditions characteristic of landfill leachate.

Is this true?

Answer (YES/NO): NO